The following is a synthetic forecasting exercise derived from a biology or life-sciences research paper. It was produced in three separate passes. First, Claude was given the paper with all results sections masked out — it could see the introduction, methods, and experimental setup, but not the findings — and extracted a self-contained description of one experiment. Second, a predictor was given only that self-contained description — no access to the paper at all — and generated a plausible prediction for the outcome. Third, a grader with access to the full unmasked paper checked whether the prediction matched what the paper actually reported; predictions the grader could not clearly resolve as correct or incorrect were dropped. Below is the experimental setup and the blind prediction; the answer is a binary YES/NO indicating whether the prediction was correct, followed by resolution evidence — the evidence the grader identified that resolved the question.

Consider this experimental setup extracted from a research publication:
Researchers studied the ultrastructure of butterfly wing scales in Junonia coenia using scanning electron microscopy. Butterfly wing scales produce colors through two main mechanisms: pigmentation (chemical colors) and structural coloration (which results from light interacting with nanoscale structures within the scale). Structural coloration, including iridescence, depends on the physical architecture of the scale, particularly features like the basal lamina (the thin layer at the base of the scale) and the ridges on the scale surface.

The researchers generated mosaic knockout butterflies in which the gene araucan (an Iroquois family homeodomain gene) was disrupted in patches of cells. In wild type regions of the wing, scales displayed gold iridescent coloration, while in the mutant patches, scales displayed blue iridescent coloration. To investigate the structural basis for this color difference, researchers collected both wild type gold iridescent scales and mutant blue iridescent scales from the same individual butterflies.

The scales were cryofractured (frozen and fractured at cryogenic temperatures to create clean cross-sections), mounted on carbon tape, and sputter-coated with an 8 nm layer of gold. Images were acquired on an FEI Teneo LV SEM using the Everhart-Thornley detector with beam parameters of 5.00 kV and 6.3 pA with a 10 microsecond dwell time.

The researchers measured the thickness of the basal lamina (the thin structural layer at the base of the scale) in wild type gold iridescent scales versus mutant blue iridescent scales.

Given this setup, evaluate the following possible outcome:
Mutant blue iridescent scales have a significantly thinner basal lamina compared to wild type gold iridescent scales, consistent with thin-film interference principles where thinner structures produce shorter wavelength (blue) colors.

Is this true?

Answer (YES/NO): NO